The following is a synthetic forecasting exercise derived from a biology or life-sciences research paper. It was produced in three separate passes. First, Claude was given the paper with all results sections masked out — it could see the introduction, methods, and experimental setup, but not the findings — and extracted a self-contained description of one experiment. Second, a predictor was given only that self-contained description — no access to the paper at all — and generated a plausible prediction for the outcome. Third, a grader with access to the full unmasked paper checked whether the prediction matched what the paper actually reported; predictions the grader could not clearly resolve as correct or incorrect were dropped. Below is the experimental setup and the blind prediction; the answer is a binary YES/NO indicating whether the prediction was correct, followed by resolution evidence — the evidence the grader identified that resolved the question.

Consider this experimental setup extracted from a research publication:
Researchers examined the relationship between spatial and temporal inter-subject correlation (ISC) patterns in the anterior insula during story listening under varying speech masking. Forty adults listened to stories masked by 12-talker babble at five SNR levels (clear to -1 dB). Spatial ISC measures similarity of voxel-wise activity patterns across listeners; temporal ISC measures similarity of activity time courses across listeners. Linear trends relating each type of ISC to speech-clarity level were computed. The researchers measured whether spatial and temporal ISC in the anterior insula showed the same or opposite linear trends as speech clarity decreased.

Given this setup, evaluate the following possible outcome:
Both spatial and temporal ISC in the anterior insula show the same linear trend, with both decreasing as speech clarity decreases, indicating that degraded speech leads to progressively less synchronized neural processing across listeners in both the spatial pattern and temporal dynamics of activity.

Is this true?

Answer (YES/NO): NO